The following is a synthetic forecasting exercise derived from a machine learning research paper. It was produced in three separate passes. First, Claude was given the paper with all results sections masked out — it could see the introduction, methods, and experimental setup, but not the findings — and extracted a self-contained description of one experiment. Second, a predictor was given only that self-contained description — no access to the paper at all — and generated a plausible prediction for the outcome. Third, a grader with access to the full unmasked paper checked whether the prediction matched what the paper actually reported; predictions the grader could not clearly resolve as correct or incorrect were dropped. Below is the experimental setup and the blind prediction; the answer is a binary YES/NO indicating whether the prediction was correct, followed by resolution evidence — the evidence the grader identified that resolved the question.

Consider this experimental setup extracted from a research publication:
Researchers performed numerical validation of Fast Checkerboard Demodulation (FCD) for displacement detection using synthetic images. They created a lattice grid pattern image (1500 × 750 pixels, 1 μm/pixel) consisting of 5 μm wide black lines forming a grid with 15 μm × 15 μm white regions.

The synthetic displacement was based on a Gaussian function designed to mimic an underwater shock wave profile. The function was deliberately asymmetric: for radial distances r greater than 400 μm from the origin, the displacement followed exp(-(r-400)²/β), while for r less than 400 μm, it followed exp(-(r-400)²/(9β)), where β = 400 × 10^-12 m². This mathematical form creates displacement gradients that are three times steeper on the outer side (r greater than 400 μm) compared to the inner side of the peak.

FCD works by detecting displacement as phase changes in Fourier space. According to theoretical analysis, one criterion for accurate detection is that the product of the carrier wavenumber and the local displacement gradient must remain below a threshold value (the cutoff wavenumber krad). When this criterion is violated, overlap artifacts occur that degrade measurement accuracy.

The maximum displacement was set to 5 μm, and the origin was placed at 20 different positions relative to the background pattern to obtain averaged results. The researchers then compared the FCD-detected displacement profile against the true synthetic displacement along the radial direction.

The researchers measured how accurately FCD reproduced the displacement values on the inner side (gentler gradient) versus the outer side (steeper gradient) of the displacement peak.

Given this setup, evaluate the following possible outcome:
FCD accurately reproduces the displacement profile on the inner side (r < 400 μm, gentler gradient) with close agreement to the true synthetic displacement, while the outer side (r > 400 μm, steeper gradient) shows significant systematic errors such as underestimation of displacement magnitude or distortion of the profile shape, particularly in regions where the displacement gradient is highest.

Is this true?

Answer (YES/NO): NO